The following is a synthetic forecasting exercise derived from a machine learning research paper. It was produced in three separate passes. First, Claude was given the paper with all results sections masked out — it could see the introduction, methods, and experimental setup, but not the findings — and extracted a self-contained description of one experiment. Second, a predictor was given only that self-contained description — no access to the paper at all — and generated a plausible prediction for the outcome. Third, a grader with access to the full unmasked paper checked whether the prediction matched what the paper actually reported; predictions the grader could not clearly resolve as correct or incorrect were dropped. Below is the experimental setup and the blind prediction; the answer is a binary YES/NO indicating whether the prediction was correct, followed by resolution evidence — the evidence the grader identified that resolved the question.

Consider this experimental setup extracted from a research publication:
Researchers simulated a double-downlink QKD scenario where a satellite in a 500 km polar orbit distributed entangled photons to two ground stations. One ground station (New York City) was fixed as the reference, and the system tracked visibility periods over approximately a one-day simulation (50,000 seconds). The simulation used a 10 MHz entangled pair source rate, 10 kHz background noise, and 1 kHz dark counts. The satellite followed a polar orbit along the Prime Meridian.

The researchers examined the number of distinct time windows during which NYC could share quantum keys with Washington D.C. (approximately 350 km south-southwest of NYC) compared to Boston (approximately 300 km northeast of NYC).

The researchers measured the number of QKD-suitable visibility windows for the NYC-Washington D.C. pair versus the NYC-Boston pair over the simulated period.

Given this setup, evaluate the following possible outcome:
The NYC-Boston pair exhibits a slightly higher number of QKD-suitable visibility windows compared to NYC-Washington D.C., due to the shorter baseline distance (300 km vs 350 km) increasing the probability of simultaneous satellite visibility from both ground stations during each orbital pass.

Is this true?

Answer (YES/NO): YES